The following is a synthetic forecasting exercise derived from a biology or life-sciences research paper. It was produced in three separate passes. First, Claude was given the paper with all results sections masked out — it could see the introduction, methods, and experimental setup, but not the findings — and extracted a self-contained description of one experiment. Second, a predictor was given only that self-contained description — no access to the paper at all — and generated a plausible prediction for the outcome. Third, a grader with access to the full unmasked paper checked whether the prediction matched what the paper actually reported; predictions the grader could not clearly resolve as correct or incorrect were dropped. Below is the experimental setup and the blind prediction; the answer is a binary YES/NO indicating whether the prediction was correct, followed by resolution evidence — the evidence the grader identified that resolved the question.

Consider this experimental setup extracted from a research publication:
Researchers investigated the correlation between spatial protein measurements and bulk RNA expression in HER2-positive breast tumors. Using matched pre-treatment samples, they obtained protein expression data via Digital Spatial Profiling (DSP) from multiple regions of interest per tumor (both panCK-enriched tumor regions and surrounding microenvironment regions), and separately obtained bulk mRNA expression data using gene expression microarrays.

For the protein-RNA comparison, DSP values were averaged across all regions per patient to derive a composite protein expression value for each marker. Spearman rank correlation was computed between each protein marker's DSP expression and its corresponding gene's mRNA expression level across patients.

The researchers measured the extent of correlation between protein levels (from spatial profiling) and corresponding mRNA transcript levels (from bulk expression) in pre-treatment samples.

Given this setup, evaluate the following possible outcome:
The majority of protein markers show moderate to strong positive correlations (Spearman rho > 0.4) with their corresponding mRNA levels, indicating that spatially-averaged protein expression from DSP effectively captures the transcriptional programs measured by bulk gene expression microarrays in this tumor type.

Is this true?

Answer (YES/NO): NO